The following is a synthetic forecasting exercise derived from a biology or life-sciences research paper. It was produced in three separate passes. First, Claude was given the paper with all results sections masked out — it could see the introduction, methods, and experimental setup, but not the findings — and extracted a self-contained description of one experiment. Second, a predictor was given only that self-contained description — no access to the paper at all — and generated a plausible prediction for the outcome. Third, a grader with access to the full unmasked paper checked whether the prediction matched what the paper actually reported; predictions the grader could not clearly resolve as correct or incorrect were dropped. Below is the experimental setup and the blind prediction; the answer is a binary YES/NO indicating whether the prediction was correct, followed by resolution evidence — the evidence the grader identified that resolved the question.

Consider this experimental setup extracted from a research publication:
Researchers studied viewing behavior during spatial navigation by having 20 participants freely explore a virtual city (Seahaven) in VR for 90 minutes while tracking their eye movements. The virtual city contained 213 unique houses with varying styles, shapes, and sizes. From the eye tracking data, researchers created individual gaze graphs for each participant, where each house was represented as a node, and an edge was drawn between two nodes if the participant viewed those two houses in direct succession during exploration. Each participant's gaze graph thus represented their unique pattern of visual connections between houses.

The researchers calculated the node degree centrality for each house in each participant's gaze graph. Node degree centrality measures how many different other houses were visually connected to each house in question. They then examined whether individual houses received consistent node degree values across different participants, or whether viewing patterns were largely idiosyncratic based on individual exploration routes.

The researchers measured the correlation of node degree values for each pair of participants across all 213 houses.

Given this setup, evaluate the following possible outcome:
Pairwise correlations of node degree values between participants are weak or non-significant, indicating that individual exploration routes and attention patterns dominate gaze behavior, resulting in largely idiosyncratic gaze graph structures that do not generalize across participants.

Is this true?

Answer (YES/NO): NO